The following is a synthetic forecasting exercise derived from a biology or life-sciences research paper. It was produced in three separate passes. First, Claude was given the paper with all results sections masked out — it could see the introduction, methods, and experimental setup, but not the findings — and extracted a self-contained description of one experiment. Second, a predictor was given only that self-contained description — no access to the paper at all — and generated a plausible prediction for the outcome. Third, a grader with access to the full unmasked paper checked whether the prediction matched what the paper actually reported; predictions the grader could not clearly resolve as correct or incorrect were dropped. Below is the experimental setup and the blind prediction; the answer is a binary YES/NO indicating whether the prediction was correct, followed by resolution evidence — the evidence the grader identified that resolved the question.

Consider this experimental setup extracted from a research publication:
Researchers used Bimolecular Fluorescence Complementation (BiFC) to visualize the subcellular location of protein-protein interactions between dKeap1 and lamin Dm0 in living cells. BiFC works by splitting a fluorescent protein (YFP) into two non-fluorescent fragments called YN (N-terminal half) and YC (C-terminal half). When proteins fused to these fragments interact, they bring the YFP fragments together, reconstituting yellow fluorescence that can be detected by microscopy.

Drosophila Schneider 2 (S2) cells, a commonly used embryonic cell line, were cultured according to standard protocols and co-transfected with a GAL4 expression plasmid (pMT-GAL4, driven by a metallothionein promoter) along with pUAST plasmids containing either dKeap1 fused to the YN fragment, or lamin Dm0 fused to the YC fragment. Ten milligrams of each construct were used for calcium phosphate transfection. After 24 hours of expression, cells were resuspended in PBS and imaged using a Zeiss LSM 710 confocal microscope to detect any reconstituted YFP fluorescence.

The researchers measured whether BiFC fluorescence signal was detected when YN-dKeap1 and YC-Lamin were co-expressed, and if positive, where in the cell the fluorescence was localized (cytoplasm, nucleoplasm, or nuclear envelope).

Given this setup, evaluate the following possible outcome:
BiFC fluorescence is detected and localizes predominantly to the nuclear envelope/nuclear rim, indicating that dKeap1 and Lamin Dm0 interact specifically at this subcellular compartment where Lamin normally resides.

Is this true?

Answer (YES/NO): NO